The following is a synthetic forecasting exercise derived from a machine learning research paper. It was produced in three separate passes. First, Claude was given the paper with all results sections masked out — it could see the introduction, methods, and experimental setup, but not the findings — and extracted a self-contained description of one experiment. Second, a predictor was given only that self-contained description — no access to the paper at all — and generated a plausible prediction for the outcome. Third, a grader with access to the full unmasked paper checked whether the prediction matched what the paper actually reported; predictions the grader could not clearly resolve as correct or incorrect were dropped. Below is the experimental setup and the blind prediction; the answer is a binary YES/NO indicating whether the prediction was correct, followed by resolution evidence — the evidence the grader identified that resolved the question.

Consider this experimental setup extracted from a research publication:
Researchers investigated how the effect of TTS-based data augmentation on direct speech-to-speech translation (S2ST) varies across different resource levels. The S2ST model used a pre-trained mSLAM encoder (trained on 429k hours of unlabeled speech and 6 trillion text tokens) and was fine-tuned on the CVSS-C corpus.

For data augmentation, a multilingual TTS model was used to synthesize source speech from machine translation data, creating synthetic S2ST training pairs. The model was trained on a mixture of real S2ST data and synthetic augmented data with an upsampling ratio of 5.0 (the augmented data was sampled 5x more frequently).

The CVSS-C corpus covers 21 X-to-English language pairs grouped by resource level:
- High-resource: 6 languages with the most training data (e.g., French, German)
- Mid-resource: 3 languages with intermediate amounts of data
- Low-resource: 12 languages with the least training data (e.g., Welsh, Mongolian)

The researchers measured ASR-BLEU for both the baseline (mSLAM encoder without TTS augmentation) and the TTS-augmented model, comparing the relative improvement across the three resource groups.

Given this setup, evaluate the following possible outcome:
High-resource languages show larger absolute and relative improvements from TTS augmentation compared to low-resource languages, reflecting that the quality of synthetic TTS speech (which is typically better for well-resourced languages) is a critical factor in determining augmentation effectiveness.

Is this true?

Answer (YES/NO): NO